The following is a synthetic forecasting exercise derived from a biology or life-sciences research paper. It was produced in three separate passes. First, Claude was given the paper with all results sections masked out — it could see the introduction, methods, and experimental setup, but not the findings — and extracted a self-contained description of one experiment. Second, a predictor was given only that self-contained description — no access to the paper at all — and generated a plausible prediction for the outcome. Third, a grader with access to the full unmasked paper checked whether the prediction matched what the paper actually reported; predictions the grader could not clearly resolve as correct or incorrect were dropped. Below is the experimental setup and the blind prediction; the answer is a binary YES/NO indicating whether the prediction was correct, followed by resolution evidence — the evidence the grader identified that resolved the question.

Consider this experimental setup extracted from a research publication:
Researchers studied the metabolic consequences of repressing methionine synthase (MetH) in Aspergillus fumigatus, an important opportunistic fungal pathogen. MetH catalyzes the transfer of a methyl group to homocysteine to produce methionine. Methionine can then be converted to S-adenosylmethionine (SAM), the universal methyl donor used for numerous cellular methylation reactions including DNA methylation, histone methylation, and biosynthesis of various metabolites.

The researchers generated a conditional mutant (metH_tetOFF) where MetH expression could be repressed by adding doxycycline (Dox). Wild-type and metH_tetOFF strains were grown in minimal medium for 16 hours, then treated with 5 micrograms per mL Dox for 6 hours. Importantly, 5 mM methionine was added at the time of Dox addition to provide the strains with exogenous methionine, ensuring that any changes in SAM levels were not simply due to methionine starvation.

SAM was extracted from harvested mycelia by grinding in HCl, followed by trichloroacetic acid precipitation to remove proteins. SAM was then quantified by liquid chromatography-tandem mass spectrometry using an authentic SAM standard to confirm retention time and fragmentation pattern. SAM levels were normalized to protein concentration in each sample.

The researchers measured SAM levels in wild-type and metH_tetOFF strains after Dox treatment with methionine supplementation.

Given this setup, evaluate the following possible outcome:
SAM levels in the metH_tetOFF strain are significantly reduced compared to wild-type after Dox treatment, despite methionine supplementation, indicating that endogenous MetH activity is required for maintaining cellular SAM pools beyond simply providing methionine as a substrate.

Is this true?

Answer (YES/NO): NO